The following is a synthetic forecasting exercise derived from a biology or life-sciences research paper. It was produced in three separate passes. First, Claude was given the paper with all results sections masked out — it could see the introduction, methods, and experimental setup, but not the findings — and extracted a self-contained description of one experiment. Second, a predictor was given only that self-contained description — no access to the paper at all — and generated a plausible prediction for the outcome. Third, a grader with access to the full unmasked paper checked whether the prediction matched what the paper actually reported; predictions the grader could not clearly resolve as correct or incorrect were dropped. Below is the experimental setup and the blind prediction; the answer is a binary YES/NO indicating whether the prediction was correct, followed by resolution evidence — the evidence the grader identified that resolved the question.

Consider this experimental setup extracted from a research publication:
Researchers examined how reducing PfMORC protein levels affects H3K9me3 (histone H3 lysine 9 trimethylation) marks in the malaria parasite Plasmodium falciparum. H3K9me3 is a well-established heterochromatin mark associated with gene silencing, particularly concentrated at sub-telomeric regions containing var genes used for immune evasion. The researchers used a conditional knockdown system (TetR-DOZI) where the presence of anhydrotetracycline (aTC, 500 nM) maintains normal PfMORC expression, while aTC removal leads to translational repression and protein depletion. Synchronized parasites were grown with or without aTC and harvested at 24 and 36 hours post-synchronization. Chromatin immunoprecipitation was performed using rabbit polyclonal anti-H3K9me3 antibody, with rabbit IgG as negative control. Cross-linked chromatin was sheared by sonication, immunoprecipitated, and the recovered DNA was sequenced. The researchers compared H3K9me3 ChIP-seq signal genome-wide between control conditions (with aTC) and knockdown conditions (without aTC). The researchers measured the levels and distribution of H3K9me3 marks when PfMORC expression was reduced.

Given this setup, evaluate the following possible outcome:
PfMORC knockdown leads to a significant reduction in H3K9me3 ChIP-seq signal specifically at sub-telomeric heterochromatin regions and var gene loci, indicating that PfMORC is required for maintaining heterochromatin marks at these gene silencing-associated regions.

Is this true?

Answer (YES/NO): YES